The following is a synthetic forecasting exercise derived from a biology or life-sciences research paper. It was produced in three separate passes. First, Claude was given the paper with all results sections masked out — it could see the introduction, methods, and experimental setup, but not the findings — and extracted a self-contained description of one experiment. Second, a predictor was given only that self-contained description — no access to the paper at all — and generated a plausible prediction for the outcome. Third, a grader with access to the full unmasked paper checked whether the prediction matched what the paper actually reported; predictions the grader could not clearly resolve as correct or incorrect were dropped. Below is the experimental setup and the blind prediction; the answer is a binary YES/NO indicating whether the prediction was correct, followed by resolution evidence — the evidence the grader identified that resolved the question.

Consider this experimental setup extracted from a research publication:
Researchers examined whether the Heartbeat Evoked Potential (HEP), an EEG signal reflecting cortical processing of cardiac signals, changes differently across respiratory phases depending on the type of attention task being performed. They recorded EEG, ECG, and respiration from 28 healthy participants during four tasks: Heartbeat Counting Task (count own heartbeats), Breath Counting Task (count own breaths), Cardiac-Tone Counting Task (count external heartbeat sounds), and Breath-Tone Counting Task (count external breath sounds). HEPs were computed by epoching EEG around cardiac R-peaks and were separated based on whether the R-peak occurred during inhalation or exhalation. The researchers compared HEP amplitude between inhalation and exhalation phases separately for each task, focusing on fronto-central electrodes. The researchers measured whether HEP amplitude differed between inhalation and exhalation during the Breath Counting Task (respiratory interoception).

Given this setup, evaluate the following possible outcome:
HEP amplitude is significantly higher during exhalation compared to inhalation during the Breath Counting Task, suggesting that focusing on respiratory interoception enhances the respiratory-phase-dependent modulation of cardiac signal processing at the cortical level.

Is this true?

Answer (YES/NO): NO